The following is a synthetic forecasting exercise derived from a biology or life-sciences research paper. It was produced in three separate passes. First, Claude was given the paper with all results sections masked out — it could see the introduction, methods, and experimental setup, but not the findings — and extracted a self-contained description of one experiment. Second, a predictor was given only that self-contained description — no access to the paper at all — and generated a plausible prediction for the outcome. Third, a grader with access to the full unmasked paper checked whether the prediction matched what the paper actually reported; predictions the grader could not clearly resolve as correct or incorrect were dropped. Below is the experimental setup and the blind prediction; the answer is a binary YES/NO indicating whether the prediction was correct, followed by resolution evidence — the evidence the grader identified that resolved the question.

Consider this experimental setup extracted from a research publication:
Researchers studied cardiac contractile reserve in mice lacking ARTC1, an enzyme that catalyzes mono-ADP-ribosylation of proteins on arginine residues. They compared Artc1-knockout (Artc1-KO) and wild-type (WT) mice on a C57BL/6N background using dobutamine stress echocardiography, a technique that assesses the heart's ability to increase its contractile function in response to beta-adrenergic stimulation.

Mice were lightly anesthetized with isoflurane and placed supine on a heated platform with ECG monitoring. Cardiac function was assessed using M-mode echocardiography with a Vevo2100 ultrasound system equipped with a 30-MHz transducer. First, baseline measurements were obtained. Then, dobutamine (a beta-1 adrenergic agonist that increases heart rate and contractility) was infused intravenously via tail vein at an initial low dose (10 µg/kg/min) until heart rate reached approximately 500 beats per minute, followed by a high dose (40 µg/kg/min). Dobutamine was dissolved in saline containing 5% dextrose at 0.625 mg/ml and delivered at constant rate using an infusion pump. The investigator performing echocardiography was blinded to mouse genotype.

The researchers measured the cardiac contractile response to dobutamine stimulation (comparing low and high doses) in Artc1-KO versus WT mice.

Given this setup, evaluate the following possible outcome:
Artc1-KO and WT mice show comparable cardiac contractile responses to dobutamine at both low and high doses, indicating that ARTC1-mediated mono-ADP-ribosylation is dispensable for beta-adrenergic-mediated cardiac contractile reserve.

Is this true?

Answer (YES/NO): NO